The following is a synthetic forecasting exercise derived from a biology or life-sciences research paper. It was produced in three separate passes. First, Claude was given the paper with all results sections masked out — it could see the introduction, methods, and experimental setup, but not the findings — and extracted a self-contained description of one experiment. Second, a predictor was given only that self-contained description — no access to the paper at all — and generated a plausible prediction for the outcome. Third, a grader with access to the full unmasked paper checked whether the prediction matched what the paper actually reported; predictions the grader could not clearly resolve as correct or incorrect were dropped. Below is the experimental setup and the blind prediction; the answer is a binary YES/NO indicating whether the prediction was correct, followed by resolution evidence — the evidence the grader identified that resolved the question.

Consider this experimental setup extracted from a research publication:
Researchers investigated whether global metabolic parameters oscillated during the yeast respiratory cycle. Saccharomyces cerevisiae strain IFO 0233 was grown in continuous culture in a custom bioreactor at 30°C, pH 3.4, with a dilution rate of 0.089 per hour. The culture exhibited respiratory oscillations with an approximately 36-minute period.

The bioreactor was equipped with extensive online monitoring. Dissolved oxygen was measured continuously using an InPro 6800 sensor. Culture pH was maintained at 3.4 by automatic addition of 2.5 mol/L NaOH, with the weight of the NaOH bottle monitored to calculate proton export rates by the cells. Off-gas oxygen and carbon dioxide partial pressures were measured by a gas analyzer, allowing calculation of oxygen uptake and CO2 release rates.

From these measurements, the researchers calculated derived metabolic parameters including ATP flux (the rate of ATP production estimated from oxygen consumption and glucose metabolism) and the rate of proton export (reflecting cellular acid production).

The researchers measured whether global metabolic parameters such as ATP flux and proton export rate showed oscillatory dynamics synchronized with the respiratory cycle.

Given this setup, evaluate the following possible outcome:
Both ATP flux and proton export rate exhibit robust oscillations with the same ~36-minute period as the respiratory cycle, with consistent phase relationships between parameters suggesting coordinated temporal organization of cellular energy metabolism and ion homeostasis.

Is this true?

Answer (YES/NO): YES